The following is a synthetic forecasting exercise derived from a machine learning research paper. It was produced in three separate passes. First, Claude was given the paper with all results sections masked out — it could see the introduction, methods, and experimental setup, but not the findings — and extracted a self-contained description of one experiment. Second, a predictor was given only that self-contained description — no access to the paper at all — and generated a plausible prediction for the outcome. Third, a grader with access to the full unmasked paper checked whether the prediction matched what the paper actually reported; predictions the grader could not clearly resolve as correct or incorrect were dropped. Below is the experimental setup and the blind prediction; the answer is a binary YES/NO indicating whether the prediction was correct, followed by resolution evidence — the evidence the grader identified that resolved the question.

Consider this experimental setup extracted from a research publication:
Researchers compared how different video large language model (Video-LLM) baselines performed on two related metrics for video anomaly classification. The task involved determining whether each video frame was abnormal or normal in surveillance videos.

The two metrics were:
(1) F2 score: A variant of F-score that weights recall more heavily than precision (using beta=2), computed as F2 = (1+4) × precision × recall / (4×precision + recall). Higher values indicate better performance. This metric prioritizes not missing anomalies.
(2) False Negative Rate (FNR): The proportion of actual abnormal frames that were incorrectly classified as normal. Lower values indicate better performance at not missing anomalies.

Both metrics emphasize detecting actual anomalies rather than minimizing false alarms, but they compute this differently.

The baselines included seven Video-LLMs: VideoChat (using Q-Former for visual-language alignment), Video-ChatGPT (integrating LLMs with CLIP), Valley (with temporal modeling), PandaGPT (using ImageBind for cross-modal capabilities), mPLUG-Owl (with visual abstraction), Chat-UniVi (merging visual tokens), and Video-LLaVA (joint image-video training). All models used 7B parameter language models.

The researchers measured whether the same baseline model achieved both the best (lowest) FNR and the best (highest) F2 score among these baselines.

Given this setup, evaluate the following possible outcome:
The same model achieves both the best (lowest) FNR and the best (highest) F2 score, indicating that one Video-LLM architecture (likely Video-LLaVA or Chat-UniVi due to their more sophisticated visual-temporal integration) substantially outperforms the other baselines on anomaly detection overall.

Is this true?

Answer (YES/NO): NO